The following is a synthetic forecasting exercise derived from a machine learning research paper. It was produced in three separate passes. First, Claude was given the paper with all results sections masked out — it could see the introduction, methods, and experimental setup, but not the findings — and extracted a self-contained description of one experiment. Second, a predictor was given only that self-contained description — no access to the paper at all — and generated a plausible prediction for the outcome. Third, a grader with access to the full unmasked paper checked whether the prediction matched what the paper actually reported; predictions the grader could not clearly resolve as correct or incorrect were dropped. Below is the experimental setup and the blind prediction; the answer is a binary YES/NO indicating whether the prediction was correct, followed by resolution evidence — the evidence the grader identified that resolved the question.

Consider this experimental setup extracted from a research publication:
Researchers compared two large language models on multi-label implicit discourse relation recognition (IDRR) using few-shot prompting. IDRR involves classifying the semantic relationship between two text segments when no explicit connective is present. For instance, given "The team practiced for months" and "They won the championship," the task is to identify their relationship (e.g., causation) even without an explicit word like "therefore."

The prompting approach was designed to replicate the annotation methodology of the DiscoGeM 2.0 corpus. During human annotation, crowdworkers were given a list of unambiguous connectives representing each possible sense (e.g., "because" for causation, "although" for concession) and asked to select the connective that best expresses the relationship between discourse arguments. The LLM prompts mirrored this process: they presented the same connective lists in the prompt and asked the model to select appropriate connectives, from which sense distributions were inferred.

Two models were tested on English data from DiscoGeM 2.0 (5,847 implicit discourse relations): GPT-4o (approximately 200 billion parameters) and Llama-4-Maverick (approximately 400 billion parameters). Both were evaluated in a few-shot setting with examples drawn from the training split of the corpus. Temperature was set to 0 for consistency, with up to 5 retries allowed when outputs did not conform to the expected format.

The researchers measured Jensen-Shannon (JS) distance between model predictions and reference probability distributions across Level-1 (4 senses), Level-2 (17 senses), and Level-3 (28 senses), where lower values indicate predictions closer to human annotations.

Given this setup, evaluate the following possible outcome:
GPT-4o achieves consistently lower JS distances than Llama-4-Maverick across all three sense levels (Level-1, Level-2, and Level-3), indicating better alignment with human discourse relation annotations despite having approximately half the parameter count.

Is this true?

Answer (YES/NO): YES